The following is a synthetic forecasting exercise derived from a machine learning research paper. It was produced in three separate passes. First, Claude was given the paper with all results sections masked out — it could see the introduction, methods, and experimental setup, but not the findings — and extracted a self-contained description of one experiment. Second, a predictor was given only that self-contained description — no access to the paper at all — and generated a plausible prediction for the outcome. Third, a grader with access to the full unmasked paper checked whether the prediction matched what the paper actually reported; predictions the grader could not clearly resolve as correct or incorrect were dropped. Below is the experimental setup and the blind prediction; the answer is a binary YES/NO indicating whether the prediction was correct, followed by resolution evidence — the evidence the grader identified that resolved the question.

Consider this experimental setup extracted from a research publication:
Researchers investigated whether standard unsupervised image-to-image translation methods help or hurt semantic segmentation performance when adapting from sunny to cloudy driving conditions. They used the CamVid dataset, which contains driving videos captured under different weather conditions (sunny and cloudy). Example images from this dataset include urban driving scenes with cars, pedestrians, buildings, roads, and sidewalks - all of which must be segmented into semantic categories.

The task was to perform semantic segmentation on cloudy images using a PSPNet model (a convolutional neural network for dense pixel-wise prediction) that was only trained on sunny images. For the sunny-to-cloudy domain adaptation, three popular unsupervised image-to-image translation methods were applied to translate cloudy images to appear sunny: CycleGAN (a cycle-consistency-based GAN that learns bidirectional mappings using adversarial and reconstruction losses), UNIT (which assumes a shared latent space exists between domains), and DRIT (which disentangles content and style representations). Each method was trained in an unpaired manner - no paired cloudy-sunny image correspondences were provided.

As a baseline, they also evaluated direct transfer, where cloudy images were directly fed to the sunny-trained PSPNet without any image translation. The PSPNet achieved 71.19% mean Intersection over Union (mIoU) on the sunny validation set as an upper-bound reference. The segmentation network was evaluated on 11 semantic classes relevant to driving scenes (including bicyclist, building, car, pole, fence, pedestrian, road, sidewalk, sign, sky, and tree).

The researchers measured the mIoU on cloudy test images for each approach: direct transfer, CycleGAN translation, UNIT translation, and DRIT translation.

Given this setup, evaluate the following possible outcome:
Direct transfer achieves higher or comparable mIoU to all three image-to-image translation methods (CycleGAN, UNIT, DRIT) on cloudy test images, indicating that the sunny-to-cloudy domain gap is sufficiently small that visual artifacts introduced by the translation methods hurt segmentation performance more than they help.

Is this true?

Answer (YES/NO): YES